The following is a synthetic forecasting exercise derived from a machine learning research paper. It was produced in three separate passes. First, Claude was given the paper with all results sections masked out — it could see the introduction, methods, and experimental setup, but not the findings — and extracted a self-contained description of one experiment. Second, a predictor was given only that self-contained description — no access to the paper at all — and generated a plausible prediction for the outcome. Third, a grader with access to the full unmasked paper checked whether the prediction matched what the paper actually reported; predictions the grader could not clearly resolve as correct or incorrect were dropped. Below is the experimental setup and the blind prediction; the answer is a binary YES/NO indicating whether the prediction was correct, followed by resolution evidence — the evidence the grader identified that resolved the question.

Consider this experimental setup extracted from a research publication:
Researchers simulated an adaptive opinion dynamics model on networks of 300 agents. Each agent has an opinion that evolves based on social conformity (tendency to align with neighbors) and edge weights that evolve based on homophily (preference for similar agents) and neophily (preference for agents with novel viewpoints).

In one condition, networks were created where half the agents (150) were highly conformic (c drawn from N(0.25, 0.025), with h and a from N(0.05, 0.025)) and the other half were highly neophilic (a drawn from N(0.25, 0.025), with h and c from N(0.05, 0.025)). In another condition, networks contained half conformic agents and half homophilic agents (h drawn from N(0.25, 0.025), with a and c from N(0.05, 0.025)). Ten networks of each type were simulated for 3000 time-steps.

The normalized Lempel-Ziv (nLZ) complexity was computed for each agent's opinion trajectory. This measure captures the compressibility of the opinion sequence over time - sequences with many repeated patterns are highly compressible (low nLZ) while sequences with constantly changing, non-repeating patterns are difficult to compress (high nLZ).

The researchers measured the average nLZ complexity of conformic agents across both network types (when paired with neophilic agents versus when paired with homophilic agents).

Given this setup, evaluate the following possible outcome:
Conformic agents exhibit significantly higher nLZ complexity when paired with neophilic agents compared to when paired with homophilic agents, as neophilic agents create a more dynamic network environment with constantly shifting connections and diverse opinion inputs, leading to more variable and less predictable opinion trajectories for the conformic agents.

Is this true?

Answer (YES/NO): NO